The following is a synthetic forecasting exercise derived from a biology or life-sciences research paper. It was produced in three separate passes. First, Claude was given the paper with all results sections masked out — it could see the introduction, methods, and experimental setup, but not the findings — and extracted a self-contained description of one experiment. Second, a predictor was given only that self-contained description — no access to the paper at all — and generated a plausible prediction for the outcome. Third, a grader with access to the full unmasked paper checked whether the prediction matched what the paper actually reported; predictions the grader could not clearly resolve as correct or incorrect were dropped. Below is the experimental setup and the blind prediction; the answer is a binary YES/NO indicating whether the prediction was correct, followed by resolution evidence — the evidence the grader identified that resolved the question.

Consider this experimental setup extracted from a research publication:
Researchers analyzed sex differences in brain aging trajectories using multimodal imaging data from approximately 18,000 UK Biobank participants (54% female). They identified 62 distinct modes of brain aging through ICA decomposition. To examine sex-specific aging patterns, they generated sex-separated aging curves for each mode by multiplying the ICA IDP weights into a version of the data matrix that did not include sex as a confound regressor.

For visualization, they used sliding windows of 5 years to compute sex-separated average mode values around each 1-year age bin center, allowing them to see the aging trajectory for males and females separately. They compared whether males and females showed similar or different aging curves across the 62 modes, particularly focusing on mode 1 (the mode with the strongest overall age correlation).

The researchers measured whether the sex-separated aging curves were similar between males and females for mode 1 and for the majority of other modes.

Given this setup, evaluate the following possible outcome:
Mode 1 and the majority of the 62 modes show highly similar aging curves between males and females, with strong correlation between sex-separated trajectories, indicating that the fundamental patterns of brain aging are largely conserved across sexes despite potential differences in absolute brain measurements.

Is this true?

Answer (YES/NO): NO